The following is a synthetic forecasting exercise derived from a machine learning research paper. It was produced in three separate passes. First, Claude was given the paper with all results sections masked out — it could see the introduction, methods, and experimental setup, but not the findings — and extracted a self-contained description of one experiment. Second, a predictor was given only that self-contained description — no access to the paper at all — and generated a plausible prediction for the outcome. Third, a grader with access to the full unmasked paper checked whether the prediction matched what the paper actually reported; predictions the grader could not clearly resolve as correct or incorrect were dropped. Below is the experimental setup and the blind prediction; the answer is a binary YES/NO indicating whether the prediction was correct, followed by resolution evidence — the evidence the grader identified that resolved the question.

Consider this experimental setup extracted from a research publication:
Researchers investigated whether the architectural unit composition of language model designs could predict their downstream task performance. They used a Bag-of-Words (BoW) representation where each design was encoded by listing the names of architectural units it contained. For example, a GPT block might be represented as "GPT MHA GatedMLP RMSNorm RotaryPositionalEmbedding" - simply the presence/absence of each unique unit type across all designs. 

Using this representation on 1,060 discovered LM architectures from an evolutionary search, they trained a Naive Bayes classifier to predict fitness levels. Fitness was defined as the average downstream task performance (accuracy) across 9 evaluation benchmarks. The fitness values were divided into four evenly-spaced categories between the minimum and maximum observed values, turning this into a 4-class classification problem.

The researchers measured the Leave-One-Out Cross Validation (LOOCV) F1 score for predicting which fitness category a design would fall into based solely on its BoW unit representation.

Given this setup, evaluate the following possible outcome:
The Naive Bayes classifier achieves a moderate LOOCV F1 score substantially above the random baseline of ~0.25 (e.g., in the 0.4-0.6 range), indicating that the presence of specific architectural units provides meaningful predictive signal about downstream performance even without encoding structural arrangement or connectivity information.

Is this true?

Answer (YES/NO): NO